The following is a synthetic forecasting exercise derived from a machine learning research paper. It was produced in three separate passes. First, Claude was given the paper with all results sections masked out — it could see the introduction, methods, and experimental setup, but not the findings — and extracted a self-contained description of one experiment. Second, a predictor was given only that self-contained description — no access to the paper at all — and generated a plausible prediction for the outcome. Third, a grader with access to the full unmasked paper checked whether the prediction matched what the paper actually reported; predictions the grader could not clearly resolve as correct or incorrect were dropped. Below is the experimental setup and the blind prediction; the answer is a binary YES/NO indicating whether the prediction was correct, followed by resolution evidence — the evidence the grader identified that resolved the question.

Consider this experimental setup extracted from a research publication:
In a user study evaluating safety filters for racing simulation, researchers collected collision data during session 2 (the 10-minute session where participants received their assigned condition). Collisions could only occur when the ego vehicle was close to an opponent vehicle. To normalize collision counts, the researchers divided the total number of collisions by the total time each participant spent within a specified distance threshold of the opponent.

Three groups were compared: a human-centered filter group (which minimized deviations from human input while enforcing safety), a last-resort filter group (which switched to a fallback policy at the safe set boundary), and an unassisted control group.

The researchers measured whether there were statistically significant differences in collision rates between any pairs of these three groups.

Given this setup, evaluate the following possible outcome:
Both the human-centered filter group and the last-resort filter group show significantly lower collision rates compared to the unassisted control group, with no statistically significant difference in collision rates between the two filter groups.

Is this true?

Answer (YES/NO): NO